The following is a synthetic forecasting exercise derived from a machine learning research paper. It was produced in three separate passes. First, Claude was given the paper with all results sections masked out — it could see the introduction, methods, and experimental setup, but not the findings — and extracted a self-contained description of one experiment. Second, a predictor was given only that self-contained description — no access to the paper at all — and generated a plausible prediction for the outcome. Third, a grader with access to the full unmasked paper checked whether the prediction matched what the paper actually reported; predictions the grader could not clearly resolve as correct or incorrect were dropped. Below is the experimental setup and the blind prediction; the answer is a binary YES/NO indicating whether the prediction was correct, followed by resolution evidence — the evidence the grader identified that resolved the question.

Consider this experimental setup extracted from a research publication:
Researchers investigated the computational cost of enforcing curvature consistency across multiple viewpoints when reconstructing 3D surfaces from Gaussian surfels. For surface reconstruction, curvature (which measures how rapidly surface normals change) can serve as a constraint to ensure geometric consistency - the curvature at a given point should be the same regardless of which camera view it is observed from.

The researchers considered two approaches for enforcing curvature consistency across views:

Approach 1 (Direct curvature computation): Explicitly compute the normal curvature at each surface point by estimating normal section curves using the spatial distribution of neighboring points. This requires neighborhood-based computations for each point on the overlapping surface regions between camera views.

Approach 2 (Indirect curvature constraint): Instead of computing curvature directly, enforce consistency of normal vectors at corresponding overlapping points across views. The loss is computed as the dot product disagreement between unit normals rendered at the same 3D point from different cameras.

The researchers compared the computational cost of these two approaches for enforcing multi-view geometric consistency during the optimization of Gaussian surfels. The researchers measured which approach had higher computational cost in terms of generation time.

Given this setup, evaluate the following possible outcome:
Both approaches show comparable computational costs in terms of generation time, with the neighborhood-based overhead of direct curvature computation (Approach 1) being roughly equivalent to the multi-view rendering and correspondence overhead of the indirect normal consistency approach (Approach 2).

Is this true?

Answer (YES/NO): NO